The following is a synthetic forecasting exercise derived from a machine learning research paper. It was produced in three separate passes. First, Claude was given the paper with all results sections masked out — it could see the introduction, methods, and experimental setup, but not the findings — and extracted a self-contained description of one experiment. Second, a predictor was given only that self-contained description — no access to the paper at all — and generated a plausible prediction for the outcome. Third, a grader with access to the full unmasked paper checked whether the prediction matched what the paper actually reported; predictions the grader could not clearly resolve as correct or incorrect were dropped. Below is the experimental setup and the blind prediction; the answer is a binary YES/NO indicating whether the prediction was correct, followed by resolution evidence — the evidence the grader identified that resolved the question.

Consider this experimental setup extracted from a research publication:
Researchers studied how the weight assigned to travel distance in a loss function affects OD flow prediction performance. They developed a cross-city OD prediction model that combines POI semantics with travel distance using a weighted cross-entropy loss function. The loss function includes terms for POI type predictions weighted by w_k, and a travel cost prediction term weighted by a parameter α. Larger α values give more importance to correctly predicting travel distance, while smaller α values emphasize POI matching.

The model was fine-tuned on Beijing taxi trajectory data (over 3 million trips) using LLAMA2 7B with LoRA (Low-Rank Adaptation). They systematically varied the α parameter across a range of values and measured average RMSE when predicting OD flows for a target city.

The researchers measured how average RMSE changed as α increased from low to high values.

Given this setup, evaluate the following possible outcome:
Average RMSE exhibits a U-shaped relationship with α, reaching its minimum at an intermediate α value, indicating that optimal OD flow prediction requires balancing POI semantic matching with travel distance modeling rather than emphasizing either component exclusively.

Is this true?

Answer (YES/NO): YES